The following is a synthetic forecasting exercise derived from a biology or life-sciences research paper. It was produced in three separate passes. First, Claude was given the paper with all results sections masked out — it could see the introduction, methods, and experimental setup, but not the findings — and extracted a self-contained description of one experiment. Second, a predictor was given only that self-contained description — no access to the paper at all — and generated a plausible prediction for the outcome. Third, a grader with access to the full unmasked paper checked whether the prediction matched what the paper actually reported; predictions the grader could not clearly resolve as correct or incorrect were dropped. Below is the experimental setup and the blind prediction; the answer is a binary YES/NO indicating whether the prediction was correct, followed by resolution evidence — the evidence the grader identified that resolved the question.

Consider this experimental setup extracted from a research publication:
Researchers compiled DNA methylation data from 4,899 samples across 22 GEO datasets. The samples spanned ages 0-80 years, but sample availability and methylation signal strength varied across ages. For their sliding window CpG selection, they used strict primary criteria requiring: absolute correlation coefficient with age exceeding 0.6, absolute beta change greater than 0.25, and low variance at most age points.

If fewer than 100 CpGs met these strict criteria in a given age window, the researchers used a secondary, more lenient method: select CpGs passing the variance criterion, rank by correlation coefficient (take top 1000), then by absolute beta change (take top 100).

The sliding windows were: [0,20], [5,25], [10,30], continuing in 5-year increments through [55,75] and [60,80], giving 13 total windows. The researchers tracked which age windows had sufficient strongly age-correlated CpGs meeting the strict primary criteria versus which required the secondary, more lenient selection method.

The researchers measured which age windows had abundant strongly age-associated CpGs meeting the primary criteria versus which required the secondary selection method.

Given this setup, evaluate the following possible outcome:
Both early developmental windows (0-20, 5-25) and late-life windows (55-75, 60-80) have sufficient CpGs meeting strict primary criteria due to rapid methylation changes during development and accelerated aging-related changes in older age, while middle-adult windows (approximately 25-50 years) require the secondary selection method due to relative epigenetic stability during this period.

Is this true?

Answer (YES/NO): YES